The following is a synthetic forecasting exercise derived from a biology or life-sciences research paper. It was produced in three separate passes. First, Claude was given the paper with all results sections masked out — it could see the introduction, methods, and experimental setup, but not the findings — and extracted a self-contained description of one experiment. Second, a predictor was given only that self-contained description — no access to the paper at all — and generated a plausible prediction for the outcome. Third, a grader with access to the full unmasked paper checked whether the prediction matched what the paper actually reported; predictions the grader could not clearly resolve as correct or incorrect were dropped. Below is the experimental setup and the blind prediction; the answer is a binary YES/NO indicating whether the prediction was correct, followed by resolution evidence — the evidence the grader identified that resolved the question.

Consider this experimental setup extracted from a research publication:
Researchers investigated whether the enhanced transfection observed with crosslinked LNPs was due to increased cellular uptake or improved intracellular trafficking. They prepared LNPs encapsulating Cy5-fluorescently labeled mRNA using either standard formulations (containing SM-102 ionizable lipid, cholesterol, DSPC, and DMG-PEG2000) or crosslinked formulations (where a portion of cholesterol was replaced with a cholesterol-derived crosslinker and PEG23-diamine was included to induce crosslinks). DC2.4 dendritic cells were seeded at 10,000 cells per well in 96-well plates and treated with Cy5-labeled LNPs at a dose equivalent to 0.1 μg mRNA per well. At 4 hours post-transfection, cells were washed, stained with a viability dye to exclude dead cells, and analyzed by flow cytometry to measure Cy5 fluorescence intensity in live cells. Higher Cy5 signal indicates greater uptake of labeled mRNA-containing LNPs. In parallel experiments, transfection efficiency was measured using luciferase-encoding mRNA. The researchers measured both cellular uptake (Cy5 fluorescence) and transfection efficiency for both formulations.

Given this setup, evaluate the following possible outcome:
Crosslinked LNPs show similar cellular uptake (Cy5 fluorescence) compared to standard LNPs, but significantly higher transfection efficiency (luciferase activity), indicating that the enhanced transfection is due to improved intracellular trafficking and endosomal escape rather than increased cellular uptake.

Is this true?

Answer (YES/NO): NO